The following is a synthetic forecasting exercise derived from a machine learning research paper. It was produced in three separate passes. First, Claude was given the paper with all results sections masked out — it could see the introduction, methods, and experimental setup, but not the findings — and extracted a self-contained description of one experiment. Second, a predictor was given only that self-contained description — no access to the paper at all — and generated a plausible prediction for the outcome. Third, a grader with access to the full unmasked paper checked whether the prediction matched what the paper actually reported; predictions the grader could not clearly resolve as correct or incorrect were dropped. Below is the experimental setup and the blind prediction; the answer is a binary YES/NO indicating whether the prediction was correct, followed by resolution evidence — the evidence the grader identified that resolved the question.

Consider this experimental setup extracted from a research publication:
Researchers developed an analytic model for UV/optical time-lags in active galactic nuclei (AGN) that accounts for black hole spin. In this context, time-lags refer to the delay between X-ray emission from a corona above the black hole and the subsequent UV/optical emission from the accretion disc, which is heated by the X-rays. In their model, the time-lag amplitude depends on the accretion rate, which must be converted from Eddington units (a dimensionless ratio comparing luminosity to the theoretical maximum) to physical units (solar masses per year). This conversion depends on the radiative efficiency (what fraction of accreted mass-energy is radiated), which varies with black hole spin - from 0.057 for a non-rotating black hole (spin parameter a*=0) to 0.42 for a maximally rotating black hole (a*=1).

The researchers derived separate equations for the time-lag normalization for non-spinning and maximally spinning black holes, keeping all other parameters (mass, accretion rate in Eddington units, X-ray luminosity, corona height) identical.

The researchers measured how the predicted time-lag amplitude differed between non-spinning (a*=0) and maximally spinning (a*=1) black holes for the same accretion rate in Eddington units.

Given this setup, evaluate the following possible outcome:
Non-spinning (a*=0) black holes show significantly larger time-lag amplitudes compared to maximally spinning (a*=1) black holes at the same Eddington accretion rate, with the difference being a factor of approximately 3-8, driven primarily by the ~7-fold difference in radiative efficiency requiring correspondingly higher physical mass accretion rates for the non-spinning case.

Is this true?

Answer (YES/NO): NO